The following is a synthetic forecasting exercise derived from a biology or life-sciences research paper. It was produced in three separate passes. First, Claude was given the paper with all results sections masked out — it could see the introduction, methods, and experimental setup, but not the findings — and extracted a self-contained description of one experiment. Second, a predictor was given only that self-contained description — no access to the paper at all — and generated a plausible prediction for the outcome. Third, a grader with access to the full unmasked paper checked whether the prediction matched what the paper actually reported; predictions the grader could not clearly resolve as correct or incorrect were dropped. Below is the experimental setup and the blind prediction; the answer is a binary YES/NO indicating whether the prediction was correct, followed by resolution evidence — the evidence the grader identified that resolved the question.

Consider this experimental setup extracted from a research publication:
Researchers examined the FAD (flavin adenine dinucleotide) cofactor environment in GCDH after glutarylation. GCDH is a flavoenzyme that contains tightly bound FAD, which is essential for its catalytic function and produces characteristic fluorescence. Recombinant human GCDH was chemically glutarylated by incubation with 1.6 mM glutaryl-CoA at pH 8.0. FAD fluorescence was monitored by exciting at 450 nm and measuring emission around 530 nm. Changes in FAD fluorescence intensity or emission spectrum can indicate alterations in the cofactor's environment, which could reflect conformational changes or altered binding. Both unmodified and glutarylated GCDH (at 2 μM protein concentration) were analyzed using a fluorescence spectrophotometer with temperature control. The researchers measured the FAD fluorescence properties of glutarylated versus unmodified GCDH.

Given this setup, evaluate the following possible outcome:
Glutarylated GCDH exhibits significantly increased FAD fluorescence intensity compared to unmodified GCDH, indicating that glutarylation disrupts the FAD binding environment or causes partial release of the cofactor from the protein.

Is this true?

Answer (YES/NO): NO